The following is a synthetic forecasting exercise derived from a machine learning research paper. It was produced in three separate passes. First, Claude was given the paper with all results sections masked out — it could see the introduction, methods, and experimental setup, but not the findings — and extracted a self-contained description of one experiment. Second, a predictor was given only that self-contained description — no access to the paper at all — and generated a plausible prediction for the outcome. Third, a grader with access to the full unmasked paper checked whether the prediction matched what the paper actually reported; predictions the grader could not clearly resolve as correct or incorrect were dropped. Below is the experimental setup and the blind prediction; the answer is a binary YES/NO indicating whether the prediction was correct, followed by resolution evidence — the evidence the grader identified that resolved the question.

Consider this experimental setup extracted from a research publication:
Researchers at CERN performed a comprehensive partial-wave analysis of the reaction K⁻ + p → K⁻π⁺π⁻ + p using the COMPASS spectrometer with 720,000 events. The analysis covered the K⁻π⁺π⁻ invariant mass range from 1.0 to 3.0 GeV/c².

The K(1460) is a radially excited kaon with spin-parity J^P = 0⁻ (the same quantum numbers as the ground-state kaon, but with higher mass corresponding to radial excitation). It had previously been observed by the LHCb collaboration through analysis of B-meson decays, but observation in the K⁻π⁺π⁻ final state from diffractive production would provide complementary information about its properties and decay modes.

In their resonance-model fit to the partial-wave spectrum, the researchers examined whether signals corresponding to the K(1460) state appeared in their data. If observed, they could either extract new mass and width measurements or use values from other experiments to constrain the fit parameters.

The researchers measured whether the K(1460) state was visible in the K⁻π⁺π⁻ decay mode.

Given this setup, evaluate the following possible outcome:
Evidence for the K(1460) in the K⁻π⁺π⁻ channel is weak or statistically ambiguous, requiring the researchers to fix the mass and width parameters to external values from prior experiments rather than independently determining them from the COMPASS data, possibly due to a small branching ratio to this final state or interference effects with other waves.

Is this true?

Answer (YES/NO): NO